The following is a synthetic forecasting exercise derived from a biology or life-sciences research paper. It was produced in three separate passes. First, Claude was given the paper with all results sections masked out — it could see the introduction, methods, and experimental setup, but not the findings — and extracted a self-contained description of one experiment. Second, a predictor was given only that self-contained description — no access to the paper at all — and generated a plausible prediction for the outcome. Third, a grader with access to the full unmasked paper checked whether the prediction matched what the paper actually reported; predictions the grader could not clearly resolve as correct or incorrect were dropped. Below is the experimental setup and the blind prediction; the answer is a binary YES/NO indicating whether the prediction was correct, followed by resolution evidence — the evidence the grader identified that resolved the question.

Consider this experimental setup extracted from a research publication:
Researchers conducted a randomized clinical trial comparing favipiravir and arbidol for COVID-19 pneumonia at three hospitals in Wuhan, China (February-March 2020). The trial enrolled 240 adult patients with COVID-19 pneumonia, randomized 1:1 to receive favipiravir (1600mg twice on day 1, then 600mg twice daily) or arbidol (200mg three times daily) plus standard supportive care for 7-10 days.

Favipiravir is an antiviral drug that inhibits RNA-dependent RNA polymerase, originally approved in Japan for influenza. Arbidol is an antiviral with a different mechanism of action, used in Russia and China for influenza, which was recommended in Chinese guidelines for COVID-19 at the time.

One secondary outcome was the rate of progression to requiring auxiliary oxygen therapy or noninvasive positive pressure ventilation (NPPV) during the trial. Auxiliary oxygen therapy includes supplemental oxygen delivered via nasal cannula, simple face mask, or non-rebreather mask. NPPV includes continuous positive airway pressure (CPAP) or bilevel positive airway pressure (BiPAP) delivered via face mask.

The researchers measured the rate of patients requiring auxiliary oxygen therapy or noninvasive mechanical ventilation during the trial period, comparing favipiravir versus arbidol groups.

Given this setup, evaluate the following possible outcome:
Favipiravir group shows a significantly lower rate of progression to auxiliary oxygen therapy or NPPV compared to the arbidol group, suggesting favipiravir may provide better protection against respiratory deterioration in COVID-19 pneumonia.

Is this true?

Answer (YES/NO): NO